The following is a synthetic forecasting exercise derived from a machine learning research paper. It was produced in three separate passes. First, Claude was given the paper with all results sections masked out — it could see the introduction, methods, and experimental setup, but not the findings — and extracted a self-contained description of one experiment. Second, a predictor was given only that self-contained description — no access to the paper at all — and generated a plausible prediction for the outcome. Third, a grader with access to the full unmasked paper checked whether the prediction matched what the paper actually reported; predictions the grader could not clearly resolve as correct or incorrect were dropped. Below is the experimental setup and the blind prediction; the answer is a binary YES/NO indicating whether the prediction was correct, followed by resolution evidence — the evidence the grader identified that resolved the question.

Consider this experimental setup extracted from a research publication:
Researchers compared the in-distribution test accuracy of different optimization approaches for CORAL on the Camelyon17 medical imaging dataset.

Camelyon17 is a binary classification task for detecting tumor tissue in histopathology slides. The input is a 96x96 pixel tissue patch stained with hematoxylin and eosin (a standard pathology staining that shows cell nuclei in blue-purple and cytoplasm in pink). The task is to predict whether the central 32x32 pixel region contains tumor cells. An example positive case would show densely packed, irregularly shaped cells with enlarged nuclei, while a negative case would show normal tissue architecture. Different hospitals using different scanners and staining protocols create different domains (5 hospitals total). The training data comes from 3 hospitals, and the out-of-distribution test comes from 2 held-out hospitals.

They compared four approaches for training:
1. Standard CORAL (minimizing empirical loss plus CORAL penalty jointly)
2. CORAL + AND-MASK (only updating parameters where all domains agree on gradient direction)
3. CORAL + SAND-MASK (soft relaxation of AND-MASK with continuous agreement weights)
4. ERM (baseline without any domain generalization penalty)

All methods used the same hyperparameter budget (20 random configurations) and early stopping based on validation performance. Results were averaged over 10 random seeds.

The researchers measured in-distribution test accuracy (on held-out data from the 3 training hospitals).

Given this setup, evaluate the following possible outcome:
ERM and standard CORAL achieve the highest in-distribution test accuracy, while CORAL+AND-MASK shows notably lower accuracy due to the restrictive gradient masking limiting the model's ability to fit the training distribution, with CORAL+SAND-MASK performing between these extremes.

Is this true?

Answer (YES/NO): NO